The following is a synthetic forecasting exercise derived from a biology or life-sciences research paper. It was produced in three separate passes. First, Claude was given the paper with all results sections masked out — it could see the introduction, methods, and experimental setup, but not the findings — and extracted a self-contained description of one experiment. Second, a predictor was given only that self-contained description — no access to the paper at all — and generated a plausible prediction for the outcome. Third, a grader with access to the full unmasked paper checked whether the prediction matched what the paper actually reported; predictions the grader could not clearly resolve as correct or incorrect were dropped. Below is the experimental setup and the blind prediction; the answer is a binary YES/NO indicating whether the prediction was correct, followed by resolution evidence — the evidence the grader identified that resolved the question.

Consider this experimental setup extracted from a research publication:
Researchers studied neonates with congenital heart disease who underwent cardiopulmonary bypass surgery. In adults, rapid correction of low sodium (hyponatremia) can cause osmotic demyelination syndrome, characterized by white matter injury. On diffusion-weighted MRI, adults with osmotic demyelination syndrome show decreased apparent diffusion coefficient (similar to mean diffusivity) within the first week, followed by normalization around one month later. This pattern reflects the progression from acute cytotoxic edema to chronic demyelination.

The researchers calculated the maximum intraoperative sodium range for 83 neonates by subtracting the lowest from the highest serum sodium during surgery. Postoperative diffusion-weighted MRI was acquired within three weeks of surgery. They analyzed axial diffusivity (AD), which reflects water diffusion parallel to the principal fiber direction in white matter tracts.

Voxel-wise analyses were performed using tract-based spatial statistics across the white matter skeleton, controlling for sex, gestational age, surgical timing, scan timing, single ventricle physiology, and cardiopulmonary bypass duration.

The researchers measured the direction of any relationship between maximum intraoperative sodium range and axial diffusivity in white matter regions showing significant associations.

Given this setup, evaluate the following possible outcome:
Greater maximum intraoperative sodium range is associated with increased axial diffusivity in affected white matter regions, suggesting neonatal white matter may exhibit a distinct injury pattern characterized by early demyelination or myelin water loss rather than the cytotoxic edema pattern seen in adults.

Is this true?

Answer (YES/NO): NO